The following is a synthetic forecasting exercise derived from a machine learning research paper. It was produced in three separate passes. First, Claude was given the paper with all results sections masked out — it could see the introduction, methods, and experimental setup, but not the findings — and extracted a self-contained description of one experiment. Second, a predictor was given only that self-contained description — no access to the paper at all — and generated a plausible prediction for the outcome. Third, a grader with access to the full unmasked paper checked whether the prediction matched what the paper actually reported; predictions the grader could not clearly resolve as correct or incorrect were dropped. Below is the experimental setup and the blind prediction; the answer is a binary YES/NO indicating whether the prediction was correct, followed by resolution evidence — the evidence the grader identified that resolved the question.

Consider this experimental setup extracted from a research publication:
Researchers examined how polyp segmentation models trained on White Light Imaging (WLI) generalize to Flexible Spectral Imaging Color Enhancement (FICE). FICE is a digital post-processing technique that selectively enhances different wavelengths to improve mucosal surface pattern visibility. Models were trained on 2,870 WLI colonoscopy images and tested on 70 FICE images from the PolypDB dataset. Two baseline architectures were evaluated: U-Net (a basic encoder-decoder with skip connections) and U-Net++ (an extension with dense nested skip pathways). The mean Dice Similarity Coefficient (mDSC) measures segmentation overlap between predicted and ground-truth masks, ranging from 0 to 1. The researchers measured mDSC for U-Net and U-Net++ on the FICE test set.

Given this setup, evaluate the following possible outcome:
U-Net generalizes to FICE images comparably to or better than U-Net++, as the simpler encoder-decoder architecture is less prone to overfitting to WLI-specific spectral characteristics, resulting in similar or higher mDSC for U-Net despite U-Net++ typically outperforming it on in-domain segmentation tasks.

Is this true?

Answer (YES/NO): NO